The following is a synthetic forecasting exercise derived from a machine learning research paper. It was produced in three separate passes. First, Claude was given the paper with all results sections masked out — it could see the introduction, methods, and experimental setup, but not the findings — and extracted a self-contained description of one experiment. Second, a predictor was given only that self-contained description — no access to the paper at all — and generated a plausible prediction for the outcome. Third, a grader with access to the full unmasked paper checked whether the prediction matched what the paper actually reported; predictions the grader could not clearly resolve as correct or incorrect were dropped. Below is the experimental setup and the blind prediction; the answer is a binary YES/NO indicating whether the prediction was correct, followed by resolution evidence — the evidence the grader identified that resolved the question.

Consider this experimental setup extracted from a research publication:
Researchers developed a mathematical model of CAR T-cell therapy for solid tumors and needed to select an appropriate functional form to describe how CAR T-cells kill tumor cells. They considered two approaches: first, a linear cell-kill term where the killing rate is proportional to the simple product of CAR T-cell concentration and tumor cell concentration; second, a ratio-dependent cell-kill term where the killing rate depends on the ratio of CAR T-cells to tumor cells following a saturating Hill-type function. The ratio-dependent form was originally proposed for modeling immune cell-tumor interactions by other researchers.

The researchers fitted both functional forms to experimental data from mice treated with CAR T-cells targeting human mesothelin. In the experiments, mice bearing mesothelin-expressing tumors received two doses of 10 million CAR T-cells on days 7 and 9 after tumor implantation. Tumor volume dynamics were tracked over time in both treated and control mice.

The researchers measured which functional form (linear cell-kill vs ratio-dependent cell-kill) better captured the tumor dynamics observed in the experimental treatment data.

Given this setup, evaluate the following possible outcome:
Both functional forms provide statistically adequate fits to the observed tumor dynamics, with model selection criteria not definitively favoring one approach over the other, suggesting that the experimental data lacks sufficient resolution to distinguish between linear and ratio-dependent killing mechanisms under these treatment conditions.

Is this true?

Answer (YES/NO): NO